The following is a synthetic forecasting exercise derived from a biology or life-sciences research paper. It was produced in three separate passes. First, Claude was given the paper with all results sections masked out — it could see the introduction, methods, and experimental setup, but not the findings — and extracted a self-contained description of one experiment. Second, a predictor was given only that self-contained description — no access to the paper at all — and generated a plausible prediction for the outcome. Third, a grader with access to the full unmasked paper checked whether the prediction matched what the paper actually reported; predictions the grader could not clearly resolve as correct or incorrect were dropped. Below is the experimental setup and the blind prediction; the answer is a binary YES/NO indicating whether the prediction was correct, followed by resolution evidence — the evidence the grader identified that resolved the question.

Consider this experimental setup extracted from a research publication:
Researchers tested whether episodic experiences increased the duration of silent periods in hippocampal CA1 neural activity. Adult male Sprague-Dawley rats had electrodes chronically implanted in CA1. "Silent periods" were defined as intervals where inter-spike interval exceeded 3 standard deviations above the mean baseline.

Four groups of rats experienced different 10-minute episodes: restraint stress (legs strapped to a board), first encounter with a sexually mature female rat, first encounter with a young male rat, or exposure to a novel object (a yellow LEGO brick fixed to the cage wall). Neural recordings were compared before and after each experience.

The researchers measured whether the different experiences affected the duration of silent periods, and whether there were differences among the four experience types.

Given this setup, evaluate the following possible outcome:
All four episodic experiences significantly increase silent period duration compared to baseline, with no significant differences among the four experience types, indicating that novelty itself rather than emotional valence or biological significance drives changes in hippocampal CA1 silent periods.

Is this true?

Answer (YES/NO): NO